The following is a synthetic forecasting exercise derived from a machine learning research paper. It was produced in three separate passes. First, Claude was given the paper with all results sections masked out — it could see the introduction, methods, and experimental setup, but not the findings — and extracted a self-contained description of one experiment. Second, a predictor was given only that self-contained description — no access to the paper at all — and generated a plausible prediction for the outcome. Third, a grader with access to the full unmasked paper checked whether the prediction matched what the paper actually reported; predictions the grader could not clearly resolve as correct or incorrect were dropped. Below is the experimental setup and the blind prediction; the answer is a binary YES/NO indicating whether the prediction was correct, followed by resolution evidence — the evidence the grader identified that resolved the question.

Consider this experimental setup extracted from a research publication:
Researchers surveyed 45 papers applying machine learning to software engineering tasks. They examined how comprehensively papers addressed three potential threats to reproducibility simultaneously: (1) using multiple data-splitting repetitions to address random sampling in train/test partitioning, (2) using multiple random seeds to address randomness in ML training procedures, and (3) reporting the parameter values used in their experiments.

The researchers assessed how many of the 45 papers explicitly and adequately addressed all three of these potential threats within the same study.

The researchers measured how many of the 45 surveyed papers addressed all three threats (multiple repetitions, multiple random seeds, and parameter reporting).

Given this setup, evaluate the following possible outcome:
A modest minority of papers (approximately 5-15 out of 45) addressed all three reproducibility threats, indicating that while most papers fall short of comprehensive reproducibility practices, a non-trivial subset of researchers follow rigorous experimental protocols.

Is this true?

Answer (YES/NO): NO